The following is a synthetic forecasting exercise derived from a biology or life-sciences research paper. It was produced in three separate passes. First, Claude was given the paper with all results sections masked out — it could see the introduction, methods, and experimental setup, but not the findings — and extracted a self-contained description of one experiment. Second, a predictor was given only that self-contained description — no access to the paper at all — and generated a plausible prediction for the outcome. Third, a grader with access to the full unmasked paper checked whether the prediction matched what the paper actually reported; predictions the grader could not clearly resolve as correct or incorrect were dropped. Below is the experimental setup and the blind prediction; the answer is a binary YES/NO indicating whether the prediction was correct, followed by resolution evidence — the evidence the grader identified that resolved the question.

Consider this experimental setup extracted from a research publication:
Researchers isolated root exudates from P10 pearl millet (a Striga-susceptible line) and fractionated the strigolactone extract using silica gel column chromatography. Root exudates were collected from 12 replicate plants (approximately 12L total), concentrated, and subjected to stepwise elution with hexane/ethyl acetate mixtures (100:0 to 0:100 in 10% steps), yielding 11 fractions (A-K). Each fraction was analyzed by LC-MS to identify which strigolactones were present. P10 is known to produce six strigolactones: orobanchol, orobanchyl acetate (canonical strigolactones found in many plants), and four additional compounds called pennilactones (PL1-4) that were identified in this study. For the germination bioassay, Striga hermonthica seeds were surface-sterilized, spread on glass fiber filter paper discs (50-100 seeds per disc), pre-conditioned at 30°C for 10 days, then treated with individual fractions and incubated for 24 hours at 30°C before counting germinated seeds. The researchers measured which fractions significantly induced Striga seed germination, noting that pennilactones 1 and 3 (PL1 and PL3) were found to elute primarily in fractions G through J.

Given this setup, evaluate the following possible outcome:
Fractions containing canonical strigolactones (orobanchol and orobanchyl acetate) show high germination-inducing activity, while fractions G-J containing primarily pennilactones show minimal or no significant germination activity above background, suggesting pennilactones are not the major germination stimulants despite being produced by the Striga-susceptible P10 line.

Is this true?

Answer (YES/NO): NO